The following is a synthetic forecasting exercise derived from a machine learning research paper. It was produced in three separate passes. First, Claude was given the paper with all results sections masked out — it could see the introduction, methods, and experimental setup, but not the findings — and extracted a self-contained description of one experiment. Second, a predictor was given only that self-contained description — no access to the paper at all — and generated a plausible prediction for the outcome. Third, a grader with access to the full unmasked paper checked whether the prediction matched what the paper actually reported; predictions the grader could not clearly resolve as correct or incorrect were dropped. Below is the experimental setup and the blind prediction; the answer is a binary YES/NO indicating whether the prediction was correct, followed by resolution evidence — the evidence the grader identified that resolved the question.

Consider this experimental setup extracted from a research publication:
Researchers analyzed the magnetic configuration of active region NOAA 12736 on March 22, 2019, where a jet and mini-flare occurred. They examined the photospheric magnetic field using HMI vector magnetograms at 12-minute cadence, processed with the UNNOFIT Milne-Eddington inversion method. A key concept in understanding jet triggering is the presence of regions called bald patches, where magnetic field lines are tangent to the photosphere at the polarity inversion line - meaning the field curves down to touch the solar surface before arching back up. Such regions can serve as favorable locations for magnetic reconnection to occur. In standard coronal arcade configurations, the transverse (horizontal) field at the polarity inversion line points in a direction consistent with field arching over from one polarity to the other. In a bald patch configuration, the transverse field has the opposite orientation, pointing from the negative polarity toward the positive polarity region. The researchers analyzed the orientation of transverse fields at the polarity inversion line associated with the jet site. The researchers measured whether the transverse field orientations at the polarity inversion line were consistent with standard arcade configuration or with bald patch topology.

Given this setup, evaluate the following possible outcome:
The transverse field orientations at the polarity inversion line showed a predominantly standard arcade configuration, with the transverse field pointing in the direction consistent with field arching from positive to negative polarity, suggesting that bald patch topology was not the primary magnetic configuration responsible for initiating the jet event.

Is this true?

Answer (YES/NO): NO